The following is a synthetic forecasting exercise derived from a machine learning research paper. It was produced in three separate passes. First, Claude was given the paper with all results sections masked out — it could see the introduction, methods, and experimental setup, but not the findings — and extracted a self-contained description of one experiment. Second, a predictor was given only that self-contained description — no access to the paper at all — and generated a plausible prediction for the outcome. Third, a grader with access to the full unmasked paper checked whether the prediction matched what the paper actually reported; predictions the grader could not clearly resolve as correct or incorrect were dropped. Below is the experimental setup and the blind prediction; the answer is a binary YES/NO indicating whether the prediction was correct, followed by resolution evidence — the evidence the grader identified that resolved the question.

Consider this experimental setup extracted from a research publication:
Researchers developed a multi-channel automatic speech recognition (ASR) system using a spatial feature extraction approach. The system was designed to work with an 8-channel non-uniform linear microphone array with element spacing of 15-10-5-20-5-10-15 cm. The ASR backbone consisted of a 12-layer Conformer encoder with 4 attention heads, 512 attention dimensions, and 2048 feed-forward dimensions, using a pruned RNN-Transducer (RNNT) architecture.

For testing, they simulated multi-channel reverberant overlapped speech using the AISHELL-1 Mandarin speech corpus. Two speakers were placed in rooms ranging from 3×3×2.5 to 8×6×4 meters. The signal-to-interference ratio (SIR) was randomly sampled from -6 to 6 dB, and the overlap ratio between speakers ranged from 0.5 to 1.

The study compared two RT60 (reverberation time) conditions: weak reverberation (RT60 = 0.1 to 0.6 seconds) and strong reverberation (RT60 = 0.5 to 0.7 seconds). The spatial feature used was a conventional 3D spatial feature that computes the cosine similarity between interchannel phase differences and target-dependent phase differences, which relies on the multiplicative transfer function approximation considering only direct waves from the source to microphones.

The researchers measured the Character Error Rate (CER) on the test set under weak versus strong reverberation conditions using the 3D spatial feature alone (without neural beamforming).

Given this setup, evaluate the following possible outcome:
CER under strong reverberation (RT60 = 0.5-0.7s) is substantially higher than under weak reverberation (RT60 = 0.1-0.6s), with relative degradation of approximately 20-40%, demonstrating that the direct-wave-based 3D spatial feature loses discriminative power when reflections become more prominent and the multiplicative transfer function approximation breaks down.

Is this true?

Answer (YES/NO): YES